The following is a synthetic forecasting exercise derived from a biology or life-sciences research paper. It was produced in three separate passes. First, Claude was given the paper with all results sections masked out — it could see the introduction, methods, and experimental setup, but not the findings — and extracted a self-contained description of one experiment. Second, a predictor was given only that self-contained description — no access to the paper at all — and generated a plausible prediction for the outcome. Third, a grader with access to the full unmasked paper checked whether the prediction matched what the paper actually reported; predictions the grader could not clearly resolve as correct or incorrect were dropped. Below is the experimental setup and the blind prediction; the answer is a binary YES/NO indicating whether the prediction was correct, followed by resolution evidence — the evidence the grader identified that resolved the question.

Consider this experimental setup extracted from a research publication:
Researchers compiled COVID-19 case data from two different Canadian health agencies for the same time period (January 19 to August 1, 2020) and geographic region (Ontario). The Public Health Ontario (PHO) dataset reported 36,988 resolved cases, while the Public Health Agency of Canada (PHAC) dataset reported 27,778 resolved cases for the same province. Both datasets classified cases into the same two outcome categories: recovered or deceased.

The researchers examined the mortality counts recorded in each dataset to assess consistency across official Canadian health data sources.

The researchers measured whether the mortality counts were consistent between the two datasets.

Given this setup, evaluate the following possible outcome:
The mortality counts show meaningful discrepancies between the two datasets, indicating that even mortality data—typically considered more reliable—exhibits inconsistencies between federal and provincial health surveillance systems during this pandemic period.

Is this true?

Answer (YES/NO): YES